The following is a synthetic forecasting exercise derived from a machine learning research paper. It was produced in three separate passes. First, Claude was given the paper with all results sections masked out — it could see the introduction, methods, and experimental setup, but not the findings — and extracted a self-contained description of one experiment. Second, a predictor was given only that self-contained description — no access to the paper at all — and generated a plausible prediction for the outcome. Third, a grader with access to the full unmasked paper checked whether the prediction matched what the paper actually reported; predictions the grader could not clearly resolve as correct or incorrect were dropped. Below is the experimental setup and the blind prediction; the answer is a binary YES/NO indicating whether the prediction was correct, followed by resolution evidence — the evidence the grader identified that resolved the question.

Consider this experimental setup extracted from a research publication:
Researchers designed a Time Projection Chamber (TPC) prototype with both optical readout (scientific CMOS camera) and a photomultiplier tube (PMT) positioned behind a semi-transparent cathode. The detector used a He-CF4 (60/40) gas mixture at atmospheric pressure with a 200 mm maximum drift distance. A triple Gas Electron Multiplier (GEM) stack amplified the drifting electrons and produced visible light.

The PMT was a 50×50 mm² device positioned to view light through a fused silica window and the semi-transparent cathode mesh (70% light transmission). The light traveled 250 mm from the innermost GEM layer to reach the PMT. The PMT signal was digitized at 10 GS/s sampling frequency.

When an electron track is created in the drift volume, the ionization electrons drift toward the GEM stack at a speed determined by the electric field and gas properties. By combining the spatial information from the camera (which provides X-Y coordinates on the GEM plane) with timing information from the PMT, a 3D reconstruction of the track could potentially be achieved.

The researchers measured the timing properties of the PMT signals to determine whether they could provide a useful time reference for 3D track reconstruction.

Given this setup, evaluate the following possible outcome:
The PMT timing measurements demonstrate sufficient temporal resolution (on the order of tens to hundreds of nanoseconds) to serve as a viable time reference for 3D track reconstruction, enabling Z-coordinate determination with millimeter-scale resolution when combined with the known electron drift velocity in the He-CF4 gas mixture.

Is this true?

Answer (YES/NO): YES